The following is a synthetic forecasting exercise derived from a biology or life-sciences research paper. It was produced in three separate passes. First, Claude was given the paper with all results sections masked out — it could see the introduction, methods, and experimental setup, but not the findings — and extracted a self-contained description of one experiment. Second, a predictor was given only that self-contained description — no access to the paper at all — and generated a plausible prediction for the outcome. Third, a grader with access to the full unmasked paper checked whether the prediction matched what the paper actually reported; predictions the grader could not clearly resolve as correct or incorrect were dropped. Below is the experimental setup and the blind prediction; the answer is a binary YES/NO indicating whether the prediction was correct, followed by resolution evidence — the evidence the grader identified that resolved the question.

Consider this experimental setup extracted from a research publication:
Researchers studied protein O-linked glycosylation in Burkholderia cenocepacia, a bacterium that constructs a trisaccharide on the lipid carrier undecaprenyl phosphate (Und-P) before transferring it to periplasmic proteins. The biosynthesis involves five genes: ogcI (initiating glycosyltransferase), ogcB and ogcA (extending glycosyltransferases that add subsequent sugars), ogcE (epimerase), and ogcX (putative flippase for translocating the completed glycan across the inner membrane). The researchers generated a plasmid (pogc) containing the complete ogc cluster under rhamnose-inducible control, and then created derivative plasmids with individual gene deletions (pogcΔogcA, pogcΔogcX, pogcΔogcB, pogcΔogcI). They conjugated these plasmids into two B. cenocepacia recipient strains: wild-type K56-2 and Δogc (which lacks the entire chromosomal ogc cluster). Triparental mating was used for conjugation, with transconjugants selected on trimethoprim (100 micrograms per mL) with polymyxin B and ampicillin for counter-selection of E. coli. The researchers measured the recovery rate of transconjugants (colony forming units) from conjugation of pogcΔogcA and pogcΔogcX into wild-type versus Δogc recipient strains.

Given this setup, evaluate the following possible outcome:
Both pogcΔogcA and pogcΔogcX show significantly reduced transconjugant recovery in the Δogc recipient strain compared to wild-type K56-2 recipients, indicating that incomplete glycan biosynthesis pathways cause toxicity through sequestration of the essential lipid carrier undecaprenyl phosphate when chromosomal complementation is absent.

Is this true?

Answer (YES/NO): YES